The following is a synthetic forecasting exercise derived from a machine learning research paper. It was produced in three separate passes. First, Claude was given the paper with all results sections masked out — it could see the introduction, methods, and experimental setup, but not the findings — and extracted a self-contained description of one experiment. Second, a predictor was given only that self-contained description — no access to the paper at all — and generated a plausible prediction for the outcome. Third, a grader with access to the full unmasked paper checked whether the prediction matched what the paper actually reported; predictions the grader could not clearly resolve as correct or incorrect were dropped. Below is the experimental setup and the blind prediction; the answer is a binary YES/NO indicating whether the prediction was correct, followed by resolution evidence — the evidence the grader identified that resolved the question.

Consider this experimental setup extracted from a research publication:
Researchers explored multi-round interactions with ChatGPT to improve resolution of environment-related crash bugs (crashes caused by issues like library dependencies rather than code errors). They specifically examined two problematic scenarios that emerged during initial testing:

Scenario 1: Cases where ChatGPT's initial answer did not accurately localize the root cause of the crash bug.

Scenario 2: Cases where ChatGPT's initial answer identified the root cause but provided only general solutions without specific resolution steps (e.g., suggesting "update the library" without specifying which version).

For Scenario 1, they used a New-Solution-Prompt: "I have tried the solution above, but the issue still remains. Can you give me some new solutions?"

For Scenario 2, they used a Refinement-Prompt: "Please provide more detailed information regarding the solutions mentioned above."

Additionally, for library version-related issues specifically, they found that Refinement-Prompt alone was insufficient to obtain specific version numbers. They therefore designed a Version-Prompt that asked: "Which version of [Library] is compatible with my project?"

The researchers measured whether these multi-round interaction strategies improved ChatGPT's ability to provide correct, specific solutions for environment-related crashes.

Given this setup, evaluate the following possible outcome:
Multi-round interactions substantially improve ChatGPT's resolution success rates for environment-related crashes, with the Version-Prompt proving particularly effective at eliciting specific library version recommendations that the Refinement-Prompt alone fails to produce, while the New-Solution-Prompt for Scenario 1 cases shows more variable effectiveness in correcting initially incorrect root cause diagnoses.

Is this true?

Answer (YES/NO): YES